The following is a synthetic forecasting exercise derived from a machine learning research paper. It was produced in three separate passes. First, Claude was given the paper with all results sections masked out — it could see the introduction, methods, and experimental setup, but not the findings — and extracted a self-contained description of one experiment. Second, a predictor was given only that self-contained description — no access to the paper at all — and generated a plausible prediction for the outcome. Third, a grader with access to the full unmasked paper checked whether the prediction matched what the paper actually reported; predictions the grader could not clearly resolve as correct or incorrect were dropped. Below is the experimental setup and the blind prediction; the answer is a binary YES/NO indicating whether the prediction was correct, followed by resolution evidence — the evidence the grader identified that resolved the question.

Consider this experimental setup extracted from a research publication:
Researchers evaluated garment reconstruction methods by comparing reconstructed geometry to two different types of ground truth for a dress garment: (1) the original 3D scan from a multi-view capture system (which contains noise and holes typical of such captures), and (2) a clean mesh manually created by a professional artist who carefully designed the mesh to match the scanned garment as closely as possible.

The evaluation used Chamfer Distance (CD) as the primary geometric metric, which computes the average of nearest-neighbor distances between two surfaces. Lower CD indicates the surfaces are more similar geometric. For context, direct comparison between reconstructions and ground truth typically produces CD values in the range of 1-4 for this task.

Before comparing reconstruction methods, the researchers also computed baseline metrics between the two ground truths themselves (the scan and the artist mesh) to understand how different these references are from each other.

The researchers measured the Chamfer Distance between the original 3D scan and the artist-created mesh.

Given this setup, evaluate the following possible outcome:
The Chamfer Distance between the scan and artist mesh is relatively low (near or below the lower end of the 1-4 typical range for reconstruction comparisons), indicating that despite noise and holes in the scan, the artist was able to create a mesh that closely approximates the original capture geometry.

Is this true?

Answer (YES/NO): YES